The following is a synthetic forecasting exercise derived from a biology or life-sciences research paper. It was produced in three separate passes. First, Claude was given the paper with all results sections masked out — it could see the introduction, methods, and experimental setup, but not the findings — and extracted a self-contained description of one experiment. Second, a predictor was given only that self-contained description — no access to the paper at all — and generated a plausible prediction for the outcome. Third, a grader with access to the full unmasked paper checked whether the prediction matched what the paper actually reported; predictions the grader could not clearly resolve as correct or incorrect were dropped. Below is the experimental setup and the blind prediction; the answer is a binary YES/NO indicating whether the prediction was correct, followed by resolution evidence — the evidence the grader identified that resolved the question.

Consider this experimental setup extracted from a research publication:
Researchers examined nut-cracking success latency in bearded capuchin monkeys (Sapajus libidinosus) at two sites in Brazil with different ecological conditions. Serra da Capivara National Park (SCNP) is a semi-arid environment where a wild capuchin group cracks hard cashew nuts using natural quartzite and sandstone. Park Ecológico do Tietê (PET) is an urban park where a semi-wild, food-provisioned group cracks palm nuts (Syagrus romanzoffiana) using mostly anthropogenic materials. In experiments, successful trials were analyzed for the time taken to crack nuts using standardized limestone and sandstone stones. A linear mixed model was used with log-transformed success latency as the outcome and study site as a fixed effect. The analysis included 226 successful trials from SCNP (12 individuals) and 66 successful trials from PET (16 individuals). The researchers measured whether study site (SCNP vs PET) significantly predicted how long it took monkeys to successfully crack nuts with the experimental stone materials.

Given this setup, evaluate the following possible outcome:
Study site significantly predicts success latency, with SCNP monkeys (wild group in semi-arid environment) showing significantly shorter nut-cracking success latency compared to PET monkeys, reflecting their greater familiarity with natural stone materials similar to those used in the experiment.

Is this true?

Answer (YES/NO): NO